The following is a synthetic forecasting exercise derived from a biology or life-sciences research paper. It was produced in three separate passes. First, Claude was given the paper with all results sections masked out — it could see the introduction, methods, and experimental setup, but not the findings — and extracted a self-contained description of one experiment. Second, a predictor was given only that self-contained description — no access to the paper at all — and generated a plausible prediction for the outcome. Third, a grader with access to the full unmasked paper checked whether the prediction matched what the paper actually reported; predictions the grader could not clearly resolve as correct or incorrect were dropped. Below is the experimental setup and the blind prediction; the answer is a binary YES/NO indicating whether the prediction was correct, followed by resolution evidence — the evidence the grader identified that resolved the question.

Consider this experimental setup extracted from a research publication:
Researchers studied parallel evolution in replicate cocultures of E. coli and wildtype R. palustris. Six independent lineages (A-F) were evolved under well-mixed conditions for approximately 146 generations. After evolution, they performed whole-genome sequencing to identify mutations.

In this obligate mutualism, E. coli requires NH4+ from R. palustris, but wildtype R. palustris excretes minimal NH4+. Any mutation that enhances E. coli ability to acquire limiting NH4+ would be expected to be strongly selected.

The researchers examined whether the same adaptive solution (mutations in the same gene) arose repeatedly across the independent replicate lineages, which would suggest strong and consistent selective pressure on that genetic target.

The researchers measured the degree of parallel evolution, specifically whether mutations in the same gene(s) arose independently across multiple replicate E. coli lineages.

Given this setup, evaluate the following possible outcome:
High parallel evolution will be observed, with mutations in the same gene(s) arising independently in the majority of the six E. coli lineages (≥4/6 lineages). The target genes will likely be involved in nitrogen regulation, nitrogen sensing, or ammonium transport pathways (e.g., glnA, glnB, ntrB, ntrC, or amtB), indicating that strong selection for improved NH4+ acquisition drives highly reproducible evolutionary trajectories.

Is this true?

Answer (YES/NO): YES